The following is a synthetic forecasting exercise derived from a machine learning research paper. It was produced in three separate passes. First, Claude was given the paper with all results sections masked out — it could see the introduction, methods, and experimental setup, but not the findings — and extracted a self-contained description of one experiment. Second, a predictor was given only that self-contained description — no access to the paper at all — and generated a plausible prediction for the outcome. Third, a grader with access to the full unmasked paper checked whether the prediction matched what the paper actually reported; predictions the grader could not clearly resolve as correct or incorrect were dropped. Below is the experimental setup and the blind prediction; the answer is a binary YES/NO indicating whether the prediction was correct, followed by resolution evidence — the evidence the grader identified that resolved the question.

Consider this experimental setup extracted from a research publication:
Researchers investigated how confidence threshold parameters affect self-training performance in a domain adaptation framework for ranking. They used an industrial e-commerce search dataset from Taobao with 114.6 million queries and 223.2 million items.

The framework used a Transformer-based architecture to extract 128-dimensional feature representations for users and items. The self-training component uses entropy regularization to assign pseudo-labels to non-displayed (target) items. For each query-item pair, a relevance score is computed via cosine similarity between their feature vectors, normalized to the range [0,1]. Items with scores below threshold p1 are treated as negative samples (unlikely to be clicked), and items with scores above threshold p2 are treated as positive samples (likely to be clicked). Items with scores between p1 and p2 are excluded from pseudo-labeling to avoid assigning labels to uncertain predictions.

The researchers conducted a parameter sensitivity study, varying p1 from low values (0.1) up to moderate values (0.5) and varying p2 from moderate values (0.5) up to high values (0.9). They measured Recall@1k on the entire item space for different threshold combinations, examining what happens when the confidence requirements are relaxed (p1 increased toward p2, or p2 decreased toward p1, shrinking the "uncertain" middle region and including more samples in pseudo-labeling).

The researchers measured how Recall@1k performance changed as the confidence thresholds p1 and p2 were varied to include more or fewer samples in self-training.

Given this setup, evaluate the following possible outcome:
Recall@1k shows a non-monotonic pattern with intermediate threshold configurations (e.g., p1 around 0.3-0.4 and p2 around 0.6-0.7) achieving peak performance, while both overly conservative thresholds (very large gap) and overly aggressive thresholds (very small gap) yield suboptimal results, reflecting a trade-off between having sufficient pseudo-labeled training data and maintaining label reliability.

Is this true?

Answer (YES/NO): NO